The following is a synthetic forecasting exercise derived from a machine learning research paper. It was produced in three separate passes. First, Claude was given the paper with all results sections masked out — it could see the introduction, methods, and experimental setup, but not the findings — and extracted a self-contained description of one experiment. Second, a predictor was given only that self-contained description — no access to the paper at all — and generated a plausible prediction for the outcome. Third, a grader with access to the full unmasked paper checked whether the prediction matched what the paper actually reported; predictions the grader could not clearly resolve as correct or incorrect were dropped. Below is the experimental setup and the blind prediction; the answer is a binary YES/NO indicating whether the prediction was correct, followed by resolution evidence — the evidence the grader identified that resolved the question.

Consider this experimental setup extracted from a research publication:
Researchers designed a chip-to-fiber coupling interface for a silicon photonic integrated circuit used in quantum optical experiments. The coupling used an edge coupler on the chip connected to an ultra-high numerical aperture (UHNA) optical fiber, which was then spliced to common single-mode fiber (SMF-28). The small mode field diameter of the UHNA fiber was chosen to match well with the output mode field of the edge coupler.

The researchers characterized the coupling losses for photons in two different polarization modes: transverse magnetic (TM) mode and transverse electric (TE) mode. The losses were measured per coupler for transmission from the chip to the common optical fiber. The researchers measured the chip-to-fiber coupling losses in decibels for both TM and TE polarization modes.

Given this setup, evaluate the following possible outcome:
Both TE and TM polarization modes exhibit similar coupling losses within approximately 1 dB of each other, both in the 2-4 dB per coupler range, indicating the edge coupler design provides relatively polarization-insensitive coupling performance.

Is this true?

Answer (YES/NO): YES